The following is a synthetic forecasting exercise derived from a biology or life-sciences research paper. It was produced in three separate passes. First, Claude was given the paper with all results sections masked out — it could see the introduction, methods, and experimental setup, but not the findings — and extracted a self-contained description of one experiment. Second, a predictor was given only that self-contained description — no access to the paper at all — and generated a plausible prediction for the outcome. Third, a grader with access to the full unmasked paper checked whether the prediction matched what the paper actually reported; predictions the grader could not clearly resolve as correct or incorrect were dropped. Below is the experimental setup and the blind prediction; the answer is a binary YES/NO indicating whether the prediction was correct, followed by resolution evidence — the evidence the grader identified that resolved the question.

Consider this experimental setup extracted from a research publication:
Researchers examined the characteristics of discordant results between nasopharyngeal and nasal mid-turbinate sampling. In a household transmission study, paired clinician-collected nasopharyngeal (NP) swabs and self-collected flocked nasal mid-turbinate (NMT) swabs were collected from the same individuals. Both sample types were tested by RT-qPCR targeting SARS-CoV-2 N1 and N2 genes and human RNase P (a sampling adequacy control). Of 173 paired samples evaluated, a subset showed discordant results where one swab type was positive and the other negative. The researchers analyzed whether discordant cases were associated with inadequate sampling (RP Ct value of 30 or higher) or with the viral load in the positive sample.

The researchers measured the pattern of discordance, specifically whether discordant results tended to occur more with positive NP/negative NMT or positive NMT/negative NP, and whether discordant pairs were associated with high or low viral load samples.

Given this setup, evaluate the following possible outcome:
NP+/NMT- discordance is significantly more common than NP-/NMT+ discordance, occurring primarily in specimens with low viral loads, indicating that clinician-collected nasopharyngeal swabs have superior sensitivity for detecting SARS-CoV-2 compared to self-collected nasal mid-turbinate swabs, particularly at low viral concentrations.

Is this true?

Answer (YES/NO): YES